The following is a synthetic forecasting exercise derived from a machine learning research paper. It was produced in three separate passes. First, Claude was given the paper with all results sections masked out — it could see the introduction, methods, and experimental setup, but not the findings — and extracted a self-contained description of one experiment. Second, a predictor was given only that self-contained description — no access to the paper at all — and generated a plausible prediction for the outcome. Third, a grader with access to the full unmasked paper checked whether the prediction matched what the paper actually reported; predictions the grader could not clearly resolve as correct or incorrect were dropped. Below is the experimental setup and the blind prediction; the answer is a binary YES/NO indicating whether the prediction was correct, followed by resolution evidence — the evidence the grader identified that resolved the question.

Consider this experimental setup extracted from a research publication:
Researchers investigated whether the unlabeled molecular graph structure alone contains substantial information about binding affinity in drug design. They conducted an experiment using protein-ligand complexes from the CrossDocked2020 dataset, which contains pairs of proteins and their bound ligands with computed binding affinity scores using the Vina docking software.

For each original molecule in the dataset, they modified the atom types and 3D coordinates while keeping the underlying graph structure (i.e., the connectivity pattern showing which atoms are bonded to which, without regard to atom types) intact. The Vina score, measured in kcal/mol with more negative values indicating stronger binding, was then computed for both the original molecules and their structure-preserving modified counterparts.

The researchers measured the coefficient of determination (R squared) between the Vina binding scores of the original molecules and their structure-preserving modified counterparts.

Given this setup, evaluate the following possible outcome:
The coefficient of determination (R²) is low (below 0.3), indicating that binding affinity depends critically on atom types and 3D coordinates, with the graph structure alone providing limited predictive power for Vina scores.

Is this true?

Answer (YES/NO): NO